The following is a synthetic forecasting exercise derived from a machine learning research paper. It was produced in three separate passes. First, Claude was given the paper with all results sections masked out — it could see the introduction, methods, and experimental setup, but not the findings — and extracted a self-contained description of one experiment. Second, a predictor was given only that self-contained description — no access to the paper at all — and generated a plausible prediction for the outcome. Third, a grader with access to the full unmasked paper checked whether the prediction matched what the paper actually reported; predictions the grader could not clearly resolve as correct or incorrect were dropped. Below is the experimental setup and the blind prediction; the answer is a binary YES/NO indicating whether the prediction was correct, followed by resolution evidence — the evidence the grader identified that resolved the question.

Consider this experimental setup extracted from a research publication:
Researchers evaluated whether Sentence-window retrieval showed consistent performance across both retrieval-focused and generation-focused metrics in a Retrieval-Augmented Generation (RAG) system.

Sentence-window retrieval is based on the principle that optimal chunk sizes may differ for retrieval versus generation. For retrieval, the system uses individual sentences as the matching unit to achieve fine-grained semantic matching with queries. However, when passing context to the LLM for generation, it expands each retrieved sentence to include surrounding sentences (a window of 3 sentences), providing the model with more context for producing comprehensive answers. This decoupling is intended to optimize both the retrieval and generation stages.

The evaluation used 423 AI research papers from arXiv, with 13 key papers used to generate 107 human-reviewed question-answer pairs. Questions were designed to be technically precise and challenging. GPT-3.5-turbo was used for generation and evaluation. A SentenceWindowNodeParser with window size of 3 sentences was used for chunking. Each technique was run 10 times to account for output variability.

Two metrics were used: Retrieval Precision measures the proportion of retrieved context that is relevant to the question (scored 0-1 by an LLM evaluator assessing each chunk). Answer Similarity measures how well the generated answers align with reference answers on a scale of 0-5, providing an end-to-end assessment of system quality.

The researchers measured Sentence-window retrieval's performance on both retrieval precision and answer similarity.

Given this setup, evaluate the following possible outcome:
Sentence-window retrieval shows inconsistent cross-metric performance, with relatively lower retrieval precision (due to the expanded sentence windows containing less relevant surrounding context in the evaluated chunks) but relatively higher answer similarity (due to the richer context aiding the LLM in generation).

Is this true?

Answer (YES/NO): NO